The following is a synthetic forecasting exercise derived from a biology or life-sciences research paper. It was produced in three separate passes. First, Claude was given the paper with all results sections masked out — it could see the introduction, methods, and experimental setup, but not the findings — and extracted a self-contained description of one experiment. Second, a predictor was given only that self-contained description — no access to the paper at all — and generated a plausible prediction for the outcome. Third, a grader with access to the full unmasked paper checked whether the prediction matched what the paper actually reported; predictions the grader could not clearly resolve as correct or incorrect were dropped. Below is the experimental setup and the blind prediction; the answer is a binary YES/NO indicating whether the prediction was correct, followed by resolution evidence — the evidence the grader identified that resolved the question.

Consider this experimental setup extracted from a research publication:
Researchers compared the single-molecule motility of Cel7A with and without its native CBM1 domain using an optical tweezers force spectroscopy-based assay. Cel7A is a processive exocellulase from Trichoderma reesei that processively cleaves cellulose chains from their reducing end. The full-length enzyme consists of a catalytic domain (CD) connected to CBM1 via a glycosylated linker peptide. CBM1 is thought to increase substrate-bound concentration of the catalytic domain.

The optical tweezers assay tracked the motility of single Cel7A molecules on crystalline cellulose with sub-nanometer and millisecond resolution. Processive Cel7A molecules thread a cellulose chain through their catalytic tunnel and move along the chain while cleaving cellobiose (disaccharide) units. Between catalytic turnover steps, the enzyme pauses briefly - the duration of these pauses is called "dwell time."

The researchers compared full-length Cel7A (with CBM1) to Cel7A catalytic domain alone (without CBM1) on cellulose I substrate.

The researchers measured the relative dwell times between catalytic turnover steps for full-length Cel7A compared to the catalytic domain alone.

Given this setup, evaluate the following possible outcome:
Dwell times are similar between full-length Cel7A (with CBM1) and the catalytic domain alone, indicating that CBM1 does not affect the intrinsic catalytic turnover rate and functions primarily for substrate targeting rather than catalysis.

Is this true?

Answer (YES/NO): NO